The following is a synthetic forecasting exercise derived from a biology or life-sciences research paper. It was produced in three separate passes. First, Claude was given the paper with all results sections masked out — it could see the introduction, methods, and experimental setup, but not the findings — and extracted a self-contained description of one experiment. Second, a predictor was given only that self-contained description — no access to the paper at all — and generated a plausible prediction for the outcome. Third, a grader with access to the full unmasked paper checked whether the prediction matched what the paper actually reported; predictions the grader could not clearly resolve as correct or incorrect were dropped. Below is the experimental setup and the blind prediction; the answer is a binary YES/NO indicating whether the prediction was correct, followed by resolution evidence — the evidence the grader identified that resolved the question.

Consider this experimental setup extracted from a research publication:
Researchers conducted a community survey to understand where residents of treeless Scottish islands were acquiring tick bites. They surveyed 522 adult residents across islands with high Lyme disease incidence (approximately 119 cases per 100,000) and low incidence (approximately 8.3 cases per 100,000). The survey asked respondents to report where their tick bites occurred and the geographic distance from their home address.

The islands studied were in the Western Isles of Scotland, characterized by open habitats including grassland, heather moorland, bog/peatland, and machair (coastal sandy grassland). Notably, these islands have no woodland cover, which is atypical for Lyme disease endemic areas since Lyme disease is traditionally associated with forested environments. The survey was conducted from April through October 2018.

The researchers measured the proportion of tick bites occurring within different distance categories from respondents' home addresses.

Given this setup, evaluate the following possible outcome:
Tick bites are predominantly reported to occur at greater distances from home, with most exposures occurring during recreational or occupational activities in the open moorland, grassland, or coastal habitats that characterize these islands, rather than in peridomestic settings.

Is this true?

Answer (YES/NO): NO